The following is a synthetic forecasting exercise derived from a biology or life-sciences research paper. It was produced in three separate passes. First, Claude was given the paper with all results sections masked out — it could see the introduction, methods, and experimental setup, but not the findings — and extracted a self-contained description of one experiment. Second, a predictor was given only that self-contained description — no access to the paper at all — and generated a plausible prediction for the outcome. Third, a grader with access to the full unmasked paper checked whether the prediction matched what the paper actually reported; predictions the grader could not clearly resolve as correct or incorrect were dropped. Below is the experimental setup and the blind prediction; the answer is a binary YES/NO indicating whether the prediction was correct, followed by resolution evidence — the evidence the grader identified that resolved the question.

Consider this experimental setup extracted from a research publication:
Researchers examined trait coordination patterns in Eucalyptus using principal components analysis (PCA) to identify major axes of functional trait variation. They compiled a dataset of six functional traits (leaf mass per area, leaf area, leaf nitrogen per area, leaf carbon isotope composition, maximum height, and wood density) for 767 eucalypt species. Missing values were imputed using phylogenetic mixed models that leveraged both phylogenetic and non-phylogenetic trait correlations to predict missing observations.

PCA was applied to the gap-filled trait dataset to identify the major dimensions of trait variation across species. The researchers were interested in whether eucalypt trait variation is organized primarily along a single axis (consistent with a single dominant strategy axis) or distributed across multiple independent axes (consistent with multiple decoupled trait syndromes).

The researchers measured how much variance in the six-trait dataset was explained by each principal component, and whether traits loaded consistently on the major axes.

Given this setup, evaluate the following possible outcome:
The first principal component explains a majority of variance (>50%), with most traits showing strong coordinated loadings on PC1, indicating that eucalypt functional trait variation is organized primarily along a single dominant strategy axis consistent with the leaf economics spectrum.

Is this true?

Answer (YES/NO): NO